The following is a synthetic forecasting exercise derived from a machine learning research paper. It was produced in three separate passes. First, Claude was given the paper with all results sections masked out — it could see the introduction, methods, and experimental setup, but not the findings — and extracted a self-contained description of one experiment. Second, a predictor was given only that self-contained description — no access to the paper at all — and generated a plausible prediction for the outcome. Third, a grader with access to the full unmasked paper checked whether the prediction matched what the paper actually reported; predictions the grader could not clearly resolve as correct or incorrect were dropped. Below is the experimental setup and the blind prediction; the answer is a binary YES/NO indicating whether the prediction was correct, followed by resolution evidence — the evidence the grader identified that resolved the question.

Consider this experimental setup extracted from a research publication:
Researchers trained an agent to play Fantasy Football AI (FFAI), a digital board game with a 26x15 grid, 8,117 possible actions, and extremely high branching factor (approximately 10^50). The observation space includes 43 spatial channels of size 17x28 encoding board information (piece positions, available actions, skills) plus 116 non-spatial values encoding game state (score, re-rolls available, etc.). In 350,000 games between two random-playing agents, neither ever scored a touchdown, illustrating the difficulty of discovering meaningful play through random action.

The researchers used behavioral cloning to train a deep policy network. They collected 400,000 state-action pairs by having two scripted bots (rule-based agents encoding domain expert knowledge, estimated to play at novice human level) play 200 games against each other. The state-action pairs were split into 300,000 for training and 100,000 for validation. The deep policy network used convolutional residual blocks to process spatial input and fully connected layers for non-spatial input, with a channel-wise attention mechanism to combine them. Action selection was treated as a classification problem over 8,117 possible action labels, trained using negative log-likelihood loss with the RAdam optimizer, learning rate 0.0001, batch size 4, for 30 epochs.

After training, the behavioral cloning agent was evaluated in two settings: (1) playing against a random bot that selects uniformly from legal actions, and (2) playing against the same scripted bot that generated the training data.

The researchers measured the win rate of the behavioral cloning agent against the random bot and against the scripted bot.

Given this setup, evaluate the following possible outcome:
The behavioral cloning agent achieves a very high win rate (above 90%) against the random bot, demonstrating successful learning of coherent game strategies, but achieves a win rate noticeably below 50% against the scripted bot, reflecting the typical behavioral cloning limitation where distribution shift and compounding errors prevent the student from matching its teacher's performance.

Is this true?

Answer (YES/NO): YES